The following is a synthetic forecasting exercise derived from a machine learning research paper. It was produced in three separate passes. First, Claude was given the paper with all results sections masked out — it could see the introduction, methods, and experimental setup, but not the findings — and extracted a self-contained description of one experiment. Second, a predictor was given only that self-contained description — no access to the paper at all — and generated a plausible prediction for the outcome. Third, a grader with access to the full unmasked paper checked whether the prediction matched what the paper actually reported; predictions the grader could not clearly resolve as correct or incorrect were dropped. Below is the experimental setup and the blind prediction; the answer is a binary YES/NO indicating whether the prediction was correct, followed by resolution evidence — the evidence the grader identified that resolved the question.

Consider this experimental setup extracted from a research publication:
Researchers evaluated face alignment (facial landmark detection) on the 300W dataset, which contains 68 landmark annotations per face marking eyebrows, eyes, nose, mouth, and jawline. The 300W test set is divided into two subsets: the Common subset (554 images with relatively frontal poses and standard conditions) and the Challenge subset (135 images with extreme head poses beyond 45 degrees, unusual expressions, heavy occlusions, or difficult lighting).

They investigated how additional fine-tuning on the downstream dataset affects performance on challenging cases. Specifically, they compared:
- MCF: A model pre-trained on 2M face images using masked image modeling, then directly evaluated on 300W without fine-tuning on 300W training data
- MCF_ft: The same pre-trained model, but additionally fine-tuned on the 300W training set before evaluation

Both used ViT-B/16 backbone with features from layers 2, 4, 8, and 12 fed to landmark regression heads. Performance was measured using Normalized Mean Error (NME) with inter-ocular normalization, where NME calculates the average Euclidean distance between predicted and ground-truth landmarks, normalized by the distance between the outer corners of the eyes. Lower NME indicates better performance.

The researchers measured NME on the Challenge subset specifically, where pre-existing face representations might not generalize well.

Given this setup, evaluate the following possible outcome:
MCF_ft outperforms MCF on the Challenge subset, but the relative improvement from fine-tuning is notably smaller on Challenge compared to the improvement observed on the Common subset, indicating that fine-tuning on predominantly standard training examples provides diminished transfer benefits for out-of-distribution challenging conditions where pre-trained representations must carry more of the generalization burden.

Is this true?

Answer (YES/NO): NO